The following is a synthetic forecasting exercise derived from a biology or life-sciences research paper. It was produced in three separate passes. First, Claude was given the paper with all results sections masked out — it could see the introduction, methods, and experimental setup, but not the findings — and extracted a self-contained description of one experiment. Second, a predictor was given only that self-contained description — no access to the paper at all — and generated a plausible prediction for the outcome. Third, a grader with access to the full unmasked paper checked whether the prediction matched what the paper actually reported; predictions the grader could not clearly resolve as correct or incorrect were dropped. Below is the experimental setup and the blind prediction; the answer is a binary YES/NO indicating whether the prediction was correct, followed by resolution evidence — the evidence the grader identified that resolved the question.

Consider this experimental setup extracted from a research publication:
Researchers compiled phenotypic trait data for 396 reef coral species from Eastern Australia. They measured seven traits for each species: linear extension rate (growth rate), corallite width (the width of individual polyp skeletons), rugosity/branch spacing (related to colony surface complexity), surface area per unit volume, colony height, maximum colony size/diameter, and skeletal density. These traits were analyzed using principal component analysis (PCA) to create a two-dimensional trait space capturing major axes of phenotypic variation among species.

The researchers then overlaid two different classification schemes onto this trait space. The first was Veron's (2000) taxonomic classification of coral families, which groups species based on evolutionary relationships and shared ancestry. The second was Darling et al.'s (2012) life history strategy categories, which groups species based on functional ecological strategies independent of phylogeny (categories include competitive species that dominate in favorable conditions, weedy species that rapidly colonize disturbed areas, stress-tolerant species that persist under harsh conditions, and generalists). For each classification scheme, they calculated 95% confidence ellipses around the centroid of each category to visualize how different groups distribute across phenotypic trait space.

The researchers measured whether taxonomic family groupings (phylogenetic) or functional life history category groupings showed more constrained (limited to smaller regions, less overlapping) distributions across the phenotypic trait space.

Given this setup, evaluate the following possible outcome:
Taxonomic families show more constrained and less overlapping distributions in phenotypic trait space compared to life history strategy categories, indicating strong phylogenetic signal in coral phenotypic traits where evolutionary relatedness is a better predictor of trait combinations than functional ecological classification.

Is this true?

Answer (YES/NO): YES